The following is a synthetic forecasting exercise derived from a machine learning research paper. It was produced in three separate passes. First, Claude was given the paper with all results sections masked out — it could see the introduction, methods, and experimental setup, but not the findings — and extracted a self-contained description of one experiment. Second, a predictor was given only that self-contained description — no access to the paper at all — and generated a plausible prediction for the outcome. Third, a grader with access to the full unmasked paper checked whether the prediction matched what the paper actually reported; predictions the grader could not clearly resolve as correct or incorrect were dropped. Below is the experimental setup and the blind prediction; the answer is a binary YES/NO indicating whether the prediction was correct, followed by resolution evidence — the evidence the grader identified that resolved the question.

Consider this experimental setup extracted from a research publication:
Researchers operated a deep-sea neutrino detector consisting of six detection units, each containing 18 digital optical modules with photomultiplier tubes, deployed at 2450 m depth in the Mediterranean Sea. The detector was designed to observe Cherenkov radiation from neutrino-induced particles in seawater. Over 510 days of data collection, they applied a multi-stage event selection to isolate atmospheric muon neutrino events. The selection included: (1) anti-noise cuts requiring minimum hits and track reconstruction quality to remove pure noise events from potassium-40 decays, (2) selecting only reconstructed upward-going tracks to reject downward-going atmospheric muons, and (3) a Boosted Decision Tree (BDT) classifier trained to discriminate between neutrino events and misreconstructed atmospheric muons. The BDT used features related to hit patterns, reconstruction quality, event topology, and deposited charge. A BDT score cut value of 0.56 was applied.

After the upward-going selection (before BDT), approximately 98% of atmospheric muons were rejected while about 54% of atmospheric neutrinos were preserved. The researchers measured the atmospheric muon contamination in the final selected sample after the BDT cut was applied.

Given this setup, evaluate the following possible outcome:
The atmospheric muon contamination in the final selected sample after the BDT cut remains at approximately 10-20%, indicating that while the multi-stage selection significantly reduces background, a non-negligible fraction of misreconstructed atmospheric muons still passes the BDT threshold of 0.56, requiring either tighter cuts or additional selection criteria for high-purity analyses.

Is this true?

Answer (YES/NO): NO